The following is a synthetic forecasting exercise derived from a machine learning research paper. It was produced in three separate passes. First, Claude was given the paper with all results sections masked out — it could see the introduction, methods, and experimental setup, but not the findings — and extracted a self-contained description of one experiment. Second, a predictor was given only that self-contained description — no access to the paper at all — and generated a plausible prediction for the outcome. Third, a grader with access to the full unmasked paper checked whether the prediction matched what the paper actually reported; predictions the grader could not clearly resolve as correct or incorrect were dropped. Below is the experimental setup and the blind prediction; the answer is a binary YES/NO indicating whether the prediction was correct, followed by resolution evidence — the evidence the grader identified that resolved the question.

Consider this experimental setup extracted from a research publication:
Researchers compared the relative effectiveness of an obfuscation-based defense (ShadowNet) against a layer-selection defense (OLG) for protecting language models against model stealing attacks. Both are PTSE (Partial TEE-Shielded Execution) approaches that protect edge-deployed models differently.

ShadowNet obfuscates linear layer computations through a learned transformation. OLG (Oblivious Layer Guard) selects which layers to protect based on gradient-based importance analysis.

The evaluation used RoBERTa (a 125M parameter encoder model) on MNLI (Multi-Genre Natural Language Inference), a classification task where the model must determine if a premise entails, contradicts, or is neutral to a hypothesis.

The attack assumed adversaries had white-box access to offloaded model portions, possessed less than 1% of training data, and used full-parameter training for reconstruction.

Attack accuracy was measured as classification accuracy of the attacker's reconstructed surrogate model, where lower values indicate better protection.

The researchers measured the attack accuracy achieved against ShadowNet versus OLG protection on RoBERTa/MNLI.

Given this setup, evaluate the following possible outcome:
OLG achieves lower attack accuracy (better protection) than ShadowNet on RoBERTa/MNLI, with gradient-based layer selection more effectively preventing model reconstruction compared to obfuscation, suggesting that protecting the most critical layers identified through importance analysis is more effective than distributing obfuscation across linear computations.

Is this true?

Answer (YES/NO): NO